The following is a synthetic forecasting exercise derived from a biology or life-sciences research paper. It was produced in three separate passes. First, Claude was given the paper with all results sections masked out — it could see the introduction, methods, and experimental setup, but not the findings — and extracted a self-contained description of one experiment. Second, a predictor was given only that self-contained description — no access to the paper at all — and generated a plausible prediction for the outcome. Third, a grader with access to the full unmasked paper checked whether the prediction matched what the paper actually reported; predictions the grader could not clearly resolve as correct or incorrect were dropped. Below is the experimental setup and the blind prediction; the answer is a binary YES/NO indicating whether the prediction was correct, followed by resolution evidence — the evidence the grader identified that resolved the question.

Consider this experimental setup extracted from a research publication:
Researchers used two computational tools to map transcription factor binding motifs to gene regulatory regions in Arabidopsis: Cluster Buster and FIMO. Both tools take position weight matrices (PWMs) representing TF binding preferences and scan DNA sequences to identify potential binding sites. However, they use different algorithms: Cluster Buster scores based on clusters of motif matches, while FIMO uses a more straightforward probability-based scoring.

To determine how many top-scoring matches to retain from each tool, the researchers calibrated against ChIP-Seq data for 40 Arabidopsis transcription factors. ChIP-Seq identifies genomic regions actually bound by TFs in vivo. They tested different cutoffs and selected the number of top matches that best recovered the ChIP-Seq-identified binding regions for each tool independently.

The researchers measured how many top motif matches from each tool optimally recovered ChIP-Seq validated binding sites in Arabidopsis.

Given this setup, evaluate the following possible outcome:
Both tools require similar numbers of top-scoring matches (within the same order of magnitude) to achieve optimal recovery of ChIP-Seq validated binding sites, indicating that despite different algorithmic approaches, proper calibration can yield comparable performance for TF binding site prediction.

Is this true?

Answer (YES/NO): NO